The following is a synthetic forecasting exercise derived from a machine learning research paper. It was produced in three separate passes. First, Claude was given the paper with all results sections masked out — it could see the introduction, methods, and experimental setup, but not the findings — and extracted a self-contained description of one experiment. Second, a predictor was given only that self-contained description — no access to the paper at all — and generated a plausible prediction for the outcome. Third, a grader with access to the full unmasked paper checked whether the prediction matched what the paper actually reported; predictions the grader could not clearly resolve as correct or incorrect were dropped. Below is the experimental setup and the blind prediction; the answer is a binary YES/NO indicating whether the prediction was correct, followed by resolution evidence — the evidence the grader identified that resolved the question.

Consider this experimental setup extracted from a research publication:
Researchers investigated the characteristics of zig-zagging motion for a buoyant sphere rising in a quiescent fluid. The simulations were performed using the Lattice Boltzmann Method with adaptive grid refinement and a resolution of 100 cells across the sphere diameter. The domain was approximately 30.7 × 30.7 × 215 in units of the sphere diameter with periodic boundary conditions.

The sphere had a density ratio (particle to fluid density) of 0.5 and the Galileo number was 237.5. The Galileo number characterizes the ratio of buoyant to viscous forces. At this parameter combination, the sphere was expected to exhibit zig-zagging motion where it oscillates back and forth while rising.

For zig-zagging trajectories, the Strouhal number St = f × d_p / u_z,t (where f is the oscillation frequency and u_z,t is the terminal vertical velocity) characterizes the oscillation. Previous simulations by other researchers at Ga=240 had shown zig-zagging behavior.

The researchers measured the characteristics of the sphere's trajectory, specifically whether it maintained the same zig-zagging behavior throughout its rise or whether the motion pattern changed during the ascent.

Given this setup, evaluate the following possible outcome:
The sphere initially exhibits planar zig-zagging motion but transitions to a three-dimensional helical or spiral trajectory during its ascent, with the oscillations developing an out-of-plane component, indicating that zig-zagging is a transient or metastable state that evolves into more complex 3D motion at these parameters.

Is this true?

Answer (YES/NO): NO